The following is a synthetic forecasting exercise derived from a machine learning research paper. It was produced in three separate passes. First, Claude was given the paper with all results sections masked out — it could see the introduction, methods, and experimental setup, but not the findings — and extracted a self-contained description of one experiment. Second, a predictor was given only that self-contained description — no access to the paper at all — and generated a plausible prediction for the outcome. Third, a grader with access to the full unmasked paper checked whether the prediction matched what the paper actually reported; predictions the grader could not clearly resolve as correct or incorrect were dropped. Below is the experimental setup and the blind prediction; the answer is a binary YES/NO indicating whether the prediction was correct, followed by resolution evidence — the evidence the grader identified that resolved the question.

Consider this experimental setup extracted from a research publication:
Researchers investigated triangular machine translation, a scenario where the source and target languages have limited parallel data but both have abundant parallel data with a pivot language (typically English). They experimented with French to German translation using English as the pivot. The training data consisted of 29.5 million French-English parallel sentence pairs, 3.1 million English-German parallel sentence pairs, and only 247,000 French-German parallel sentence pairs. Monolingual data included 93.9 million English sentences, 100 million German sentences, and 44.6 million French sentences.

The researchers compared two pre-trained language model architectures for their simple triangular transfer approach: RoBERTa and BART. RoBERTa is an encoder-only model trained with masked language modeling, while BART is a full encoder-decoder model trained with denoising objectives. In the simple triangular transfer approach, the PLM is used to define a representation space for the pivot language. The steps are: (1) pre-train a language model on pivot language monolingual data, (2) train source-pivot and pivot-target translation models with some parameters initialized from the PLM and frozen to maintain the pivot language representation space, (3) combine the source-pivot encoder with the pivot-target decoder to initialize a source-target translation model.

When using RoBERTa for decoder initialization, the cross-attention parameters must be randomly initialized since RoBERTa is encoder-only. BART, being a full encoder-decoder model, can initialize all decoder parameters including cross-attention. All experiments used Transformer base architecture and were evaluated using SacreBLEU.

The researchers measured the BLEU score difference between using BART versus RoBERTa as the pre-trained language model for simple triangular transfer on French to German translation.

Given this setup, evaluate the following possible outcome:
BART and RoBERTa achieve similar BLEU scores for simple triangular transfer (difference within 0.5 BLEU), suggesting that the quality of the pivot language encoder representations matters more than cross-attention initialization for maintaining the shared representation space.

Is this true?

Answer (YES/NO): NO